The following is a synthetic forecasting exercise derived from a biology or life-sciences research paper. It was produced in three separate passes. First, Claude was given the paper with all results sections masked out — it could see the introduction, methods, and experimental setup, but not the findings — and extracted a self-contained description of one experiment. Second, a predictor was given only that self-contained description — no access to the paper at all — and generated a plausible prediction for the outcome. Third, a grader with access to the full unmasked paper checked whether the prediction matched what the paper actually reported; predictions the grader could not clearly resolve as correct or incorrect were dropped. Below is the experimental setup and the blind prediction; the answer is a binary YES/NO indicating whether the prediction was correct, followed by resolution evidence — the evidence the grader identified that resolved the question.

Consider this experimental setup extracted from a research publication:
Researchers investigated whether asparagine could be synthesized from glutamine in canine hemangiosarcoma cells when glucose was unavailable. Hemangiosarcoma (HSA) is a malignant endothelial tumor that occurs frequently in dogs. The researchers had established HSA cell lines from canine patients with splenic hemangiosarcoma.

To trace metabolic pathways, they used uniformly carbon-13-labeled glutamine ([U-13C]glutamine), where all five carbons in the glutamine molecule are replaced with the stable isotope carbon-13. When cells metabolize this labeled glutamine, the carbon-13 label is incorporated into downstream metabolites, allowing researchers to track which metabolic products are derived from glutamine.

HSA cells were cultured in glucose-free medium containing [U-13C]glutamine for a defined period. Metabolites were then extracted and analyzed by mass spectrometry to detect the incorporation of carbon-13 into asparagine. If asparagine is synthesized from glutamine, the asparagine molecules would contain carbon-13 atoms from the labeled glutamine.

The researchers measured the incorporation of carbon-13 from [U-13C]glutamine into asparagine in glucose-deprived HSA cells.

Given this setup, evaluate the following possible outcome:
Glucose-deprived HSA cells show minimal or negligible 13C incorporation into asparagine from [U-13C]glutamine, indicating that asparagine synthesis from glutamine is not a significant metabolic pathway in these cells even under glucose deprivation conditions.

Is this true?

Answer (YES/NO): NO